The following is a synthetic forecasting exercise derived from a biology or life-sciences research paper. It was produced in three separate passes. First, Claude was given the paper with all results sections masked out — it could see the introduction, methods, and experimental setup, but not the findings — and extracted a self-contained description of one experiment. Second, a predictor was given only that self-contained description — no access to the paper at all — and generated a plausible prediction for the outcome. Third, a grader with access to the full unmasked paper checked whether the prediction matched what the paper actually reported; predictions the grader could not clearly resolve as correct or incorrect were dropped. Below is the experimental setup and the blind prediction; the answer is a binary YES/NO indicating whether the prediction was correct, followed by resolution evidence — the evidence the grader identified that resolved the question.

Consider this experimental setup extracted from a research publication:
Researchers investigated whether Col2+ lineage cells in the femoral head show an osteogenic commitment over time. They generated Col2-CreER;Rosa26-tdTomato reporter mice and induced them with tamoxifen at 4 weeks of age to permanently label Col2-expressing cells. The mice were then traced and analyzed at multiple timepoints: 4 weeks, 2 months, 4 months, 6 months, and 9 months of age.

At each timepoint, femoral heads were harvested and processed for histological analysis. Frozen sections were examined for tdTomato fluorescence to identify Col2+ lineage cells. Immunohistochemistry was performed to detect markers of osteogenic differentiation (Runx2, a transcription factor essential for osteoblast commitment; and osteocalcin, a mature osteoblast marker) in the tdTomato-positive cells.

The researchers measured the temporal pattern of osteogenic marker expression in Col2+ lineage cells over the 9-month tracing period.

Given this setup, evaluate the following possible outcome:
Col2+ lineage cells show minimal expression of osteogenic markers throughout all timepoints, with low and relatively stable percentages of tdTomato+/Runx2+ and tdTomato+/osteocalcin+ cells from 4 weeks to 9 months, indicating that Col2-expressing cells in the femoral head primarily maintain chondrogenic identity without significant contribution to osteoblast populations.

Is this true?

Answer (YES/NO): NO